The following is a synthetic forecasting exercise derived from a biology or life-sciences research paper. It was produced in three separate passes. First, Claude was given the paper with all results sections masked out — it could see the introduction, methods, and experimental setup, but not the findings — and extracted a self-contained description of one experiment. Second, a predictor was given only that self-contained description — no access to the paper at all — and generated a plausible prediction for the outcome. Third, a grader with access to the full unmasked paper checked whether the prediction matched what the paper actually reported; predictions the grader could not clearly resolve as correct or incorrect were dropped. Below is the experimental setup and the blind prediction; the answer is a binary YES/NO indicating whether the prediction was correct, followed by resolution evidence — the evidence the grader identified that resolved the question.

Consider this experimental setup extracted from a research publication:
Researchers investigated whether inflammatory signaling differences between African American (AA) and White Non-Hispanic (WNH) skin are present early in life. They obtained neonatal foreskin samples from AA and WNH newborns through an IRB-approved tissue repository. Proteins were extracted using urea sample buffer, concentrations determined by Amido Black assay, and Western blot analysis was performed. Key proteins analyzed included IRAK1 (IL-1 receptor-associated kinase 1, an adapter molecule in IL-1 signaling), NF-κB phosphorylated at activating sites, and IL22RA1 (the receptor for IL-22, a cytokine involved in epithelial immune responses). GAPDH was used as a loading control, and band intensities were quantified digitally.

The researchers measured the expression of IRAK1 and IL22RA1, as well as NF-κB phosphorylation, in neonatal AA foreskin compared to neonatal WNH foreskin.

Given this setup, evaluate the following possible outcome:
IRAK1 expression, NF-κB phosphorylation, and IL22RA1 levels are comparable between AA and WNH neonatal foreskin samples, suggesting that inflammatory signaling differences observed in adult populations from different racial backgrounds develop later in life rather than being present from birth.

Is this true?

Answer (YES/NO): NO